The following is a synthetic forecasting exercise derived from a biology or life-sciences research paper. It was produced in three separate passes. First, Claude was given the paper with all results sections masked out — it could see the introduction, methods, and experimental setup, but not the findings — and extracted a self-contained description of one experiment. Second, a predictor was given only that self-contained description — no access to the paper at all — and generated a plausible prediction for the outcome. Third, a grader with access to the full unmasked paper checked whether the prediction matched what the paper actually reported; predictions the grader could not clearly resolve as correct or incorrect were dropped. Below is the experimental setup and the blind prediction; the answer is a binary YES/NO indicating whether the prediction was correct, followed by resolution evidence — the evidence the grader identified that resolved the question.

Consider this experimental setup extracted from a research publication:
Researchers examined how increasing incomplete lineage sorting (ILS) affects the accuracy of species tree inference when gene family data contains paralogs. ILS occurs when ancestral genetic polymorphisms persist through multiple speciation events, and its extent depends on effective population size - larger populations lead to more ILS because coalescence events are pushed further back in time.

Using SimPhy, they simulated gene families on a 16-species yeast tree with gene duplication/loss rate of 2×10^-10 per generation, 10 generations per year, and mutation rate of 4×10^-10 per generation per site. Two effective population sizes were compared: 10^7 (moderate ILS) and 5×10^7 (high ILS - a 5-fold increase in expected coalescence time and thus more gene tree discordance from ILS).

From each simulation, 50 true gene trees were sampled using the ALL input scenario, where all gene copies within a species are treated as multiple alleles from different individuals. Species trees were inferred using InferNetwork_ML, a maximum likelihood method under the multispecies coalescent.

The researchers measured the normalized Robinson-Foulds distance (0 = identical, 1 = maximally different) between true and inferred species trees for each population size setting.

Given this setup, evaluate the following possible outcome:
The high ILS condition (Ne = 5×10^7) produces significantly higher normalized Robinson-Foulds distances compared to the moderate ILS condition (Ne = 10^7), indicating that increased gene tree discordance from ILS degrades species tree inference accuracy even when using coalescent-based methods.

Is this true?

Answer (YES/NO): NO